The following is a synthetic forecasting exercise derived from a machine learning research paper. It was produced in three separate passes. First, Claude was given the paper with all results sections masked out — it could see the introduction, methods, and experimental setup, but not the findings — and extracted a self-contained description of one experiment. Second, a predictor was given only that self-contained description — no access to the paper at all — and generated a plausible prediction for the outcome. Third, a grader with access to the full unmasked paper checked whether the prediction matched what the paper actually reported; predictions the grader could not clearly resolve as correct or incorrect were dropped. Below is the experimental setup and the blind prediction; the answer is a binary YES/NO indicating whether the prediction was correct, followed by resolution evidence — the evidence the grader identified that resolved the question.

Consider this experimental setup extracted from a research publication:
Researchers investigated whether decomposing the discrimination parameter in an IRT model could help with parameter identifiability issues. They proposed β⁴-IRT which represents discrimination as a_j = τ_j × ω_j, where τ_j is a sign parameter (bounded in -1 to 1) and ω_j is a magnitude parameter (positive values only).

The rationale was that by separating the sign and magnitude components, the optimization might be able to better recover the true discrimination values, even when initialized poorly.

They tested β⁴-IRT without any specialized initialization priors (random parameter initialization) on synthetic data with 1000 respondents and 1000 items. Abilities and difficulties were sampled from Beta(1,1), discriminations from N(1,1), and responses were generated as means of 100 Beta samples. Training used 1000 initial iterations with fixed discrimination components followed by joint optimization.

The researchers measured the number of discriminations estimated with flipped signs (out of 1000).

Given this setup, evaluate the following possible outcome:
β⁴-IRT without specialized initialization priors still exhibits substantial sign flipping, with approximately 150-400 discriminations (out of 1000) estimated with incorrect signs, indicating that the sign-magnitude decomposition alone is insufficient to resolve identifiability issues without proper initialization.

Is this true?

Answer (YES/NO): NO